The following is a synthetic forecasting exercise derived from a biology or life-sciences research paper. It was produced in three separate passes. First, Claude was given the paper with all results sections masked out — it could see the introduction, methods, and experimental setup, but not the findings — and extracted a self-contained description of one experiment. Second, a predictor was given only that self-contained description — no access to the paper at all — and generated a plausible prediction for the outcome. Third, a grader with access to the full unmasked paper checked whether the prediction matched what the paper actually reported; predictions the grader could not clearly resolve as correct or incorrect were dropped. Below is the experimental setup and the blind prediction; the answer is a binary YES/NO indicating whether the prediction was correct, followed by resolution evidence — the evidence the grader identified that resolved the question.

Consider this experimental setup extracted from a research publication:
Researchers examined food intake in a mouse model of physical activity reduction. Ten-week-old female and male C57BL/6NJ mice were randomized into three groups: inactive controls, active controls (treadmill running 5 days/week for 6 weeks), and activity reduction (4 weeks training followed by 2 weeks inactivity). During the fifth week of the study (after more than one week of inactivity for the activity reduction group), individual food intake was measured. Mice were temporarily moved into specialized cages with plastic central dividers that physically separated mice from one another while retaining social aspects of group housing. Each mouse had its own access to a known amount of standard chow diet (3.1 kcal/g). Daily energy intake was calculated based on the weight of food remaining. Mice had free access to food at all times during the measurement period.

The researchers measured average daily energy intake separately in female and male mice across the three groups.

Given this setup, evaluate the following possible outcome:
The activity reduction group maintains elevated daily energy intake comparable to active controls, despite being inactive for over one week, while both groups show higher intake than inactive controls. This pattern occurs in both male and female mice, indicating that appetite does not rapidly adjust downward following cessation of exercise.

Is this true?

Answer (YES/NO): NO